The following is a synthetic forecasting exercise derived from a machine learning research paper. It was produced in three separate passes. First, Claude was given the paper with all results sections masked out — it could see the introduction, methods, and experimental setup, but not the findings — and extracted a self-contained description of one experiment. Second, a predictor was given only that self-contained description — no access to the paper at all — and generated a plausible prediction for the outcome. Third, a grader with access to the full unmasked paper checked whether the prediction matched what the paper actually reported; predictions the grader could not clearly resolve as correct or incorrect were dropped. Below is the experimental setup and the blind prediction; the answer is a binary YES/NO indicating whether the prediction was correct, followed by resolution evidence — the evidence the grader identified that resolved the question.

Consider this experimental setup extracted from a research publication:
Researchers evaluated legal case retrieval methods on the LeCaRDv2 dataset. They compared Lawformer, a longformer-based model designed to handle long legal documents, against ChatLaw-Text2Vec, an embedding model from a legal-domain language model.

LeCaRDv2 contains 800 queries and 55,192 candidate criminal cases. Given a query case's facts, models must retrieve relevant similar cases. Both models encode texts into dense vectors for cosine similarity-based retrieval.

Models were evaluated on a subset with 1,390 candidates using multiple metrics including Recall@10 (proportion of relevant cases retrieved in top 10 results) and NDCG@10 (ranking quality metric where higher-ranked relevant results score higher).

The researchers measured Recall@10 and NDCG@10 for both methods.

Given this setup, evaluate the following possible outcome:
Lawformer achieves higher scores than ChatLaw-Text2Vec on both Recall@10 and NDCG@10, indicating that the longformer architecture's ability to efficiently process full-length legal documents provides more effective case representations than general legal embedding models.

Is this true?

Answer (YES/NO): YES